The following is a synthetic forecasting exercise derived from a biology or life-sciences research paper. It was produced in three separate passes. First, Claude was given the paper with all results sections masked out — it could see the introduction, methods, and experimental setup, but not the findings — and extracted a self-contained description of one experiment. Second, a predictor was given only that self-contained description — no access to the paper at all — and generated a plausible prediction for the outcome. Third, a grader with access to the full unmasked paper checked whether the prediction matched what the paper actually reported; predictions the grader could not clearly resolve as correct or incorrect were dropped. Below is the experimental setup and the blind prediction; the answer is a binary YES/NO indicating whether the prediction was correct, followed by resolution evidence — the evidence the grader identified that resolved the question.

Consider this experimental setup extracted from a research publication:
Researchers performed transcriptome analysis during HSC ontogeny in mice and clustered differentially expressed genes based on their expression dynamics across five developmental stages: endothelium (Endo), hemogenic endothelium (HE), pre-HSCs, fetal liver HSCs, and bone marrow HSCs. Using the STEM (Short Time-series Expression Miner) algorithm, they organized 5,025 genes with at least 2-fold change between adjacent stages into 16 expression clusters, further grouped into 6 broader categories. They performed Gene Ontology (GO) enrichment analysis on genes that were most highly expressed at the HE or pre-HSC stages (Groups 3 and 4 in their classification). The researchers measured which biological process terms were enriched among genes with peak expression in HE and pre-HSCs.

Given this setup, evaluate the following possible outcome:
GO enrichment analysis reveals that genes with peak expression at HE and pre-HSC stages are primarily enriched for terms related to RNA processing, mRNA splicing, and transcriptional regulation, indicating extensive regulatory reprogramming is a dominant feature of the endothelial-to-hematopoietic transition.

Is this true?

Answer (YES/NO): NO